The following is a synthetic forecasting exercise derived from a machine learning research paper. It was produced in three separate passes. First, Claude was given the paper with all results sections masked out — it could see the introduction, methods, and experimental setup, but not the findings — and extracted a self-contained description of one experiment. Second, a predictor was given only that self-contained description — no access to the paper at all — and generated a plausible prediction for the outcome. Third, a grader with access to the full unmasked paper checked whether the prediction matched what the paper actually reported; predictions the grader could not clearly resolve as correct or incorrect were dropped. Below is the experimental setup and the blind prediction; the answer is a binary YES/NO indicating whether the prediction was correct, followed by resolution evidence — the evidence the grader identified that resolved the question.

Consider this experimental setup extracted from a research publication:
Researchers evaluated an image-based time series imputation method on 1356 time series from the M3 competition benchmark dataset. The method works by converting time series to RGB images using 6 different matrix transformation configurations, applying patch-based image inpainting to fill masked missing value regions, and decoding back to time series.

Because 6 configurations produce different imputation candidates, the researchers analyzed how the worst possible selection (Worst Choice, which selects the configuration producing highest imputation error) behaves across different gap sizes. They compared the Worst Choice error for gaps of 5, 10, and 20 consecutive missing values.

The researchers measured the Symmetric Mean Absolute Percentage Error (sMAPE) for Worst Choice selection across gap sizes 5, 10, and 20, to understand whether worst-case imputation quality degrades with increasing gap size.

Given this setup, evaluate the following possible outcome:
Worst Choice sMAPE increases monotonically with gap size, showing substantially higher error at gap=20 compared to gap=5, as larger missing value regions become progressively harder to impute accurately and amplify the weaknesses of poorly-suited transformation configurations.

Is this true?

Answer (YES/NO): NO